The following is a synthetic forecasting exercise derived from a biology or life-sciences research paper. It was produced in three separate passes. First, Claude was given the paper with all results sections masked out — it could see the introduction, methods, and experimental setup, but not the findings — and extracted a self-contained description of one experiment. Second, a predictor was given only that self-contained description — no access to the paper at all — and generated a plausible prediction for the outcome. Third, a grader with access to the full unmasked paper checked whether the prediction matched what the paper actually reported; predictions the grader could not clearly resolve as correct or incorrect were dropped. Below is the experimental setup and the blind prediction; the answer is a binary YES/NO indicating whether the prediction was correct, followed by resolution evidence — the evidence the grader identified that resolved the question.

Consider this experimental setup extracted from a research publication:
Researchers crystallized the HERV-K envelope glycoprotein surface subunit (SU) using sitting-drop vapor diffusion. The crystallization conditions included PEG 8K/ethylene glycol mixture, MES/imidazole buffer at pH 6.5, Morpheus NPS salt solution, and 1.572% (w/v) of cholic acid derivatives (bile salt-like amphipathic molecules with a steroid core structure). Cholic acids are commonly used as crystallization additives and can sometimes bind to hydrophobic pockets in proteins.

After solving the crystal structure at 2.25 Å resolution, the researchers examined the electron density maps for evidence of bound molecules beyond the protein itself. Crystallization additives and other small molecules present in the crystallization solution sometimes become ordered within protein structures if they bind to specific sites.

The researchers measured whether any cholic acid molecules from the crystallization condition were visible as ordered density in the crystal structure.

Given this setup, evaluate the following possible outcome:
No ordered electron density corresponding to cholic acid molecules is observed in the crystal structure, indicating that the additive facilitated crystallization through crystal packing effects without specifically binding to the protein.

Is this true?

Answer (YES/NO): NO